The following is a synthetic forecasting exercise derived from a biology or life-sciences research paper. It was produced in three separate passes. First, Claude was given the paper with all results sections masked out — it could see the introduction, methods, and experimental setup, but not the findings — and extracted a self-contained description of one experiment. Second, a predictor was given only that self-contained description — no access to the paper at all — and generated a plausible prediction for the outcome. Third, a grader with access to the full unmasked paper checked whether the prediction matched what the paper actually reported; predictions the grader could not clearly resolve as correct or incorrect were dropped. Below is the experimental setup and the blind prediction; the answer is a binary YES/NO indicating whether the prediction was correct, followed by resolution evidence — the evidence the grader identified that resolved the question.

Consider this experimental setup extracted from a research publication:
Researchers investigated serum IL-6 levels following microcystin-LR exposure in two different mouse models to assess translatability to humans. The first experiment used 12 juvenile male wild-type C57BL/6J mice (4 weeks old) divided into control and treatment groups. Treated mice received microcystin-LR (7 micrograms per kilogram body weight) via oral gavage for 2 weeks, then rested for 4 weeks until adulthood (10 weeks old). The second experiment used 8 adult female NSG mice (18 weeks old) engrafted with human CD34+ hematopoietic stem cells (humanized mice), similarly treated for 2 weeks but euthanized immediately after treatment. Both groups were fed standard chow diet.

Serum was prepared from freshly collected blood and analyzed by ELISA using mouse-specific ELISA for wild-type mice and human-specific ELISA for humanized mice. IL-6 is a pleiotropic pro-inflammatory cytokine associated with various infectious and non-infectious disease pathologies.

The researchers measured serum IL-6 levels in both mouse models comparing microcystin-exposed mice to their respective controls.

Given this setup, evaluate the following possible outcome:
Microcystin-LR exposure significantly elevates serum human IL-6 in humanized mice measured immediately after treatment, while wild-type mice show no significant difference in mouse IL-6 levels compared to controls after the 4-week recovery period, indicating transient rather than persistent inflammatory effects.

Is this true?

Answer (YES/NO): NO